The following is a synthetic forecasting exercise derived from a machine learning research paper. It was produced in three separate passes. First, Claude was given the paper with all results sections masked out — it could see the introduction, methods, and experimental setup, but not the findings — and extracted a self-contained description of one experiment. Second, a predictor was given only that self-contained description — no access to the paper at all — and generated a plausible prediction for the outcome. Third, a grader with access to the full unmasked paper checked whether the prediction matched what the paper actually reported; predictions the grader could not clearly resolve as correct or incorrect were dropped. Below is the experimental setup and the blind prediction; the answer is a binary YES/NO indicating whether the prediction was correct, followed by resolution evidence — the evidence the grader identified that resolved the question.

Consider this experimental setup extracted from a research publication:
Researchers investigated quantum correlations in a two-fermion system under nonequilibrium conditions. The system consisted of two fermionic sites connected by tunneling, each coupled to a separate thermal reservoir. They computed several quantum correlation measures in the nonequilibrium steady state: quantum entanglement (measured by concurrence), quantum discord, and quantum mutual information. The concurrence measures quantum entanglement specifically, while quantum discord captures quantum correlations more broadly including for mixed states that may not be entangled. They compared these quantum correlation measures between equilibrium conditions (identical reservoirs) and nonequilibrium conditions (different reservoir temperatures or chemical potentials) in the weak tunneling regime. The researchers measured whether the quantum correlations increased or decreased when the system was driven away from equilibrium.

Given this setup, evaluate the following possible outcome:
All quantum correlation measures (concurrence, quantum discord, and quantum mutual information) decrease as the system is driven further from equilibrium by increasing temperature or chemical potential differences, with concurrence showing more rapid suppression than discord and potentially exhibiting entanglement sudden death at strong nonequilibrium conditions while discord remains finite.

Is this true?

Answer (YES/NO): NO